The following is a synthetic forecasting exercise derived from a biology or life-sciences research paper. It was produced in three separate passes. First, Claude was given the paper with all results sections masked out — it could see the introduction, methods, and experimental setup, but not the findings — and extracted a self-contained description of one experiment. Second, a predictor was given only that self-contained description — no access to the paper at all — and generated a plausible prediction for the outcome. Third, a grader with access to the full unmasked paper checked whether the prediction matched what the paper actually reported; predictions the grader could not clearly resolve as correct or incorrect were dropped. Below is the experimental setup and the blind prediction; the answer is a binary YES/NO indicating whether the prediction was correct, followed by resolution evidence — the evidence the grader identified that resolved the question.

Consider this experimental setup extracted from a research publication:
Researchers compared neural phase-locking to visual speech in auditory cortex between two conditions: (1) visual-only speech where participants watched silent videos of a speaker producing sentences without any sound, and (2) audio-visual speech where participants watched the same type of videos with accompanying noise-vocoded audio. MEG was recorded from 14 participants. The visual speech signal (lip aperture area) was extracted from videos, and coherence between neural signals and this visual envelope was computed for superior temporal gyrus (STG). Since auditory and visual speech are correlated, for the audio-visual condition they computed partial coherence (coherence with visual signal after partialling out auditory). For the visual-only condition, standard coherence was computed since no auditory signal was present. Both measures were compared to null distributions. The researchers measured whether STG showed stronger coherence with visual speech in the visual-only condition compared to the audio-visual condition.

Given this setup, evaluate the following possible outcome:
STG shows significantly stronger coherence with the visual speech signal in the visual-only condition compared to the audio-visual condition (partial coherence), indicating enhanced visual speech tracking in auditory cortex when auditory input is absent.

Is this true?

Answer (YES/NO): YES